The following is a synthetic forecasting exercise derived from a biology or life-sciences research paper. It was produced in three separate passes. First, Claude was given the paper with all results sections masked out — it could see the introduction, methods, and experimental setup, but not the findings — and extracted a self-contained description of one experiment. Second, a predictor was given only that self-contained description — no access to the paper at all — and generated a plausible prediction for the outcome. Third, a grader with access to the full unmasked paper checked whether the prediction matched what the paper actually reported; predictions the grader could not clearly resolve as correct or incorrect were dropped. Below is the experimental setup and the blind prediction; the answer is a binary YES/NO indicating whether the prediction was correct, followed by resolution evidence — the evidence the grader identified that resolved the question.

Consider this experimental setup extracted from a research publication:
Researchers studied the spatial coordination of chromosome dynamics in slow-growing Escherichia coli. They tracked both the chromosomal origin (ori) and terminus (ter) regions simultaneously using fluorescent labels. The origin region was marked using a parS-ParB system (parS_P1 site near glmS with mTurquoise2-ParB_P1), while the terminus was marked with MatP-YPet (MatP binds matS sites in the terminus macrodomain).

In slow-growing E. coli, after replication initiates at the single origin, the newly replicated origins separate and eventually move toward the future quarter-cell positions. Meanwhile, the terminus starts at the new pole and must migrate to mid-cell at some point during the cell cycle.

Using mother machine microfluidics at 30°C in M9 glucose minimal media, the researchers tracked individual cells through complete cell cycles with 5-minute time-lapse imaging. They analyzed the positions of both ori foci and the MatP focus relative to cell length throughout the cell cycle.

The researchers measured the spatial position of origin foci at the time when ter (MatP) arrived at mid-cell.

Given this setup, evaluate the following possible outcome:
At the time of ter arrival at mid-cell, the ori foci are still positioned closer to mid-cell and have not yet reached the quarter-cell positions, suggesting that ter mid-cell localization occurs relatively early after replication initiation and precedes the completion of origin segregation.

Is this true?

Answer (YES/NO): NO